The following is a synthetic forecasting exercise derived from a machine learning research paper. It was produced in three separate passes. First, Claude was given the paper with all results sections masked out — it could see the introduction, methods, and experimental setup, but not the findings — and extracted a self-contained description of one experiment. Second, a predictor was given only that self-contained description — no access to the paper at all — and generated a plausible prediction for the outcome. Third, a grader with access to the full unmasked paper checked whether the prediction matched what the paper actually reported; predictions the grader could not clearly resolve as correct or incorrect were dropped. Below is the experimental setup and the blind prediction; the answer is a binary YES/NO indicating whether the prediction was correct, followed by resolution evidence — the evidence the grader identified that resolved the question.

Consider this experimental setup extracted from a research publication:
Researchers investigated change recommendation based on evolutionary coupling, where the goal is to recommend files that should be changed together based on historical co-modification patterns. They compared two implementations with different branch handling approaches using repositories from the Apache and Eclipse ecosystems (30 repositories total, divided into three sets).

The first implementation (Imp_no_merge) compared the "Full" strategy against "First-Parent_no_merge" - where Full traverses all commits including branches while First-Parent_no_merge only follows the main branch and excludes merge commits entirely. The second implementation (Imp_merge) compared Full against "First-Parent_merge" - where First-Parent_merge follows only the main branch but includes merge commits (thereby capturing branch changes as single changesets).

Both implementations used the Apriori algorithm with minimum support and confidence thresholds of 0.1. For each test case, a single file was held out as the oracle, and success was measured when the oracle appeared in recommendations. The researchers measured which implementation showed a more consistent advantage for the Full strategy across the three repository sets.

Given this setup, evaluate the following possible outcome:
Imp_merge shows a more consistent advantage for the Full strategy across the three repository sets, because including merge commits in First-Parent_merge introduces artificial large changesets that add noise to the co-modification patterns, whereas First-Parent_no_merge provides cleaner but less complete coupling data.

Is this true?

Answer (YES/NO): NO